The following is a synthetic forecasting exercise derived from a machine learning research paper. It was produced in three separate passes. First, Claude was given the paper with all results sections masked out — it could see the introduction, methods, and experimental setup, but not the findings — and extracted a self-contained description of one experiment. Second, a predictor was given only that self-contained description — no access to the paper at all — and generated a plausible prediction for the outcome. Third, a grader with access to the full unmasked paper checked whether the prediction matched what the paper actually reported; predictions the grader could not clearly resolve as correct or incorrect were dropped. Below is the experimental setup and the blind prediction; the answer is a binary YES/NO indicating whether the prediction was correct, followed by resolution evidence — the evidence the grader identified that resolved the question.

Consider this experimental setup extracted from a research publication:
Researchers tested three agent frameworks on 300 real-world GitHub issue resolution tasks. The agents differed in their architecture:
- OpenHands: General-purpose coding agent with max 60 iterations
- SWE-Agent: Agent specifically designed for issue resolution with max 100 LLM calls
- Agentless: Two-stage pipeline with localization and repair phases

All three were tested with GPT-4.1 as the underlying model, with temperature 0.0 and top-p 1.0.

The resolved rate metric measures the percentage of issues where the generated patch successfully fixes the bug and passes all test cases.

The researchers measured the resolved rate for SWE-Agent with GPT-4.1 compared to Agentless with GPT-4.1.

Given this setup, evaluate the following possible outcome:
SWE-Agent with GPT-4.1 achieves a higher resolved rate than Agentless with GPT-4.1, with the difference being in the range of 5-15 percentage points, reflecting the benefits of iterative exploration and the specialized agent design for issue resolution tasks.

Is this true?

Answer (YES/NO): NO